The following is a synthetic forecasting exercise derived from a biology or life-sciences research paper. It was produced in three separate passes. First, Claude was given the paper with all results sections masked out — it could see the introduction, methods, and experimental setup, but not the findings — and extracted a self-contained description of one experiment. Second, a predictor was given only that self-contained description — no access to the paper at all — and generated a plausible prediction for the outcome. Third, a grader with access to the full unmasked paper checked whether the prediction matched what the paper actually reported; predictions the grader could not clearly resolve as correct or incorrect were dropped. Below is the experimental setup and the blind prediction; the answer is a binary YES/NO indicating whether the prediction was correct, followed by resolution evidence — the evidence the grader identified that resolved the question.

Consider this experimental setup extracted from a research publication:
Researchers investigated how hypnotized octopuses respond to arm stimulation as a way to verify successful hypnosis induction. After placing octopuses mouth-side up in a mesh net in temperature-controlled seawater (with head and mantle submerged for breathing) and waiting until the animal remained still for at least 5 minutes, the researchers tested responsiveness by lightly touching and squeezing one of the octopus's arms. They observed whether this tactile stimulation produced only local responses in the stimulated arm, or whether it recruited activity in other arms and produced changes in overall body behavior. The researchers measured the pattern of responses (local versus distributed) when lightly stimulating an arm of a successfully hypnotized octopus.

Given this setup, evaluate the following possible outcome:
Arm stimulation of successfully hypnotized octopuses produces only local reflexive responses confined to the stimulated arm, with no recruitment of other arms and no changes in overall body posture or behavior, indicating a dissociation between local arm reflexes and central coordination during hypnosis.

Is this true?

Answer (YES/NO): YES